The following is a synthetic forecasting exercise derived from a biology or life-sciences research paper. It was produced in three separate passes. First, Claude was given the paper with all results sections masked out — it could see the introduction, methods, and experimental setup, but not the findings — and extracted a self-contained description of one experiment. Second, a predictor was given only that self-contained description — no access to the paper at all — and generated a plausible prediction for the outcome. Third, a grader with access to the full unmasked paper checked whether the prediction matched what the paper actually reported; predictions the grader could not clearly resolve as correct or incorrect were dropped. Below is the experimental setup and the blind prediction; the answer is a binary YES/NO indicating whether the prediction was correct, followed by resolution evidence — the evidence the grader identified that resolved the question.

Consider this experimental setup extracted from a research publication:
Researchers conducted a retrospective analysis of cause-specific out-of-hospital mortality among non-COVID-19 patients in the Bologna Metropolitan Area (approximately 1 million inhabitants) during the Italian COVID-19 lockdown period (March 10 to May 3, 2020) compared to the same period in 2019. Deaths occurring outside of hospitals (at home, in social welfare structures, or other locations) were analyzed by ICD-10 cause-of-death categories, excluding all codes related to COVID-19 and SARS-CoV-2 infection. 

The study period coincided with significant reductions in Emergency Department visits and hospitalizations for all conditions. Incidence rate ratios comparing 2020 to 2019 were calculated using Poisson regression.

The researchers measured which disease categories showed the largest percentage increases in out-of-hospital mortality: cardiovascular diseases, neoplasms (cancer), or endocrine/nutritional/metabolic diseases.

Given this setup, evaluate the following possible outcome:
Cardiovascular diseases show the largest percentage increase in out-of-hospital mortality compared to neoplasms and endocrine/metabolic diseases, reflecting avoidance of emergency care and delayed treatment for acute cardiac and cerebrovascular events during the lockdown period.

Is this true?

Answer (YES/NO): NO